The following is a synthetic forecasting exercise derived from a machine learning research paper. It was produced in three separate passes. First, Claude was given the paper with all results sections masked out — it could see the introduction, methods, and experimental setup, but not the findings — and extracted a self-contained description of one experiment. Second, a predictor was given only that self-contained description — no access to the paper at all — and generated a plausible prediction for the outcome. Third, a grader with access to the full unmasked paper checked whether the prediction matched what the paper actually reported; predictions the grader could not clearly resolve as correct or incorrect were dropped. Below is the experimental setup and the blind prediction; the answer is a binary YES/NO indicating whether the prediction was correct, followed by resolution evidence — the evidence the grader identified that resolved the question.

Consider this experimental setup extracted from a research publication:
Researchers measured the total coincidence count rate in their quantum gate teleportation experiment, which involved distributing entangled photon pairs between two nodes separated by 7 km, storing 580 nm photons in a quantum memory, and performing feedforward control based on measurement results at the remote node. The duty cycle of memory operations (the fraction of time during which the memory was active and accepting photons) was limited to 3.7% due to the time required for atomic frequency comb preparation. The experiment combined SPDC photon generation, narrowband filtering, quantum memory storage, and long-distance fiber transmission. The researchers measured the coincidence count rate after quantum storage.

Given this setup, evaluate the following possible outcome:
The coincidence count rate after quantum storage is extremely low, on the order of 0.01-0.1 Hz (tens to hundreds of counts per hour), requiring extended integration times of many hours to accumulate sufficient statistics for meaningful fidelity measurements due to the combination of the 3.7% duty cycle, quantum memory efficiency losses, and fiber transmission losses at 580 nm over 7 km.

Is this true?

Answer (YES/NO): YES